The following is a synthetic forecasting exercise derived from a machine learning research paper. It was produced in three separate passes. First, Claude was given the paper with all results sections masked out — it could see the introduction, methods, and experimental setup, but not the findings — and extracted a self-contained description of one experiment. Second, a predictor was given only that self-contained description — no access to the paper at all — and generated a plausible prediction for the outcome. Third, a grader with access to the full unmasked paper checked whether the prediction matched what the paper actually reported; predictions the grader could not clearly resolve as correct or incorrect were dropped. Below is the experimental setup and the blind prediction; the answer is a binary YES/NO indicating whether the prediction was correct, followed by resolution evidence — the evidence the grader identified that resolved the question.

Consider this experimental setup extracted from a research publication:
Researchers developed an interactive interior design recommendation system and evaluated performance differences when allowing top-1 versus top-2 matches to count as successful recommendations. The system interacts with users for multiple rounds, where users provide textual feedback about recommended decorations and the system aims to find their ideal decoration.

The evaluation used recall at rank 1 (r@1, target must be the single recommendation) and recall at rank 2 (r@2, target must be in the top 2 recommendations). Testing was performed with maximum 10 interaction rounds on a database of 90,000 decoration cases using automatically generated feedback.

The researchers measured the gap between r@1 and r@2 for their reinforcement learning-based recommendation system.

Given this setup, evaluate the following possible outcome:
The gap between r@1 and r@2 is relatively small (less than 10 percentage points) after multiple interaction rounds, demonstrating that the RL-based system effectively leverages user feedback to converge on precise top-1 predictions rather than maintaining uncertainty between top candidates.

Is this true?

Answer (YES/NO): YES